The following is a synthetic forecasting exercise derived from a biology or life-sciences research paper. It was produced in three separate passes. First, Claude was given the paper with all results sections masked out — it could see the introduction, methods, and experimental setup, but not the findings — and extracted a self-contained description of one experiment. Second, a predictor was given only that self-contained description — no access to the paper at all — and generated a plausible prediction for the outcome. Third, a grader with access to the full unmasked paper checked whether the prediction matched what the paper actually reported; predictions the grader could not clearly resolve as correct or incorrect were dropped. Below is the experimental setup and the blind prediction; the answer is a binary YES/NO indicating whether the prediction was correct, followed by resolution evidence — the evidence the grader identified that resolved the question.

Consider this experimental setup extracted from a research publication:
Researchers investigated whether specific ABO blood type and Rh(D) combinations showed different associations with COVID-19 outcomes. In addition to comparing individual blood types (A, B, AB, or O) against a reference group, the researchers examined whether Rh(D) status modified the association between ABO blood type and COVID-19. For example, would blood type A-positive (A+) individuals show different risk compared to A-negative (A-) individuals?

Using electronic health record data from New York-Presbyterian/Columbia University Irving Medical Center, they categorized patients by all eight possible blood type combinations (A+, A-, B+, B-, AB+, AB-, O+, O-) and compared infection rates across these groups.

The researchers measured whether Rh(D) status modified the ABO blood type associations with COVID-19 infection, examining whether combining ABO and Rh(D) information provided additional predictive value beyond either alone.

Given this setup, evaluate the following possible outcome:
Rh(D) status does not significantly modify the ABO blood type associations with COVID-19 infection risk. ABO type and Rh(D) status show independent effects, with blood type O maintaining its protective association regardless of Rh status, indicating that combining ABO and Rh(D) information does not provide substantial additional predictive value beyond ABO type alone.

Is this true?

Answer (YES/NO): NO